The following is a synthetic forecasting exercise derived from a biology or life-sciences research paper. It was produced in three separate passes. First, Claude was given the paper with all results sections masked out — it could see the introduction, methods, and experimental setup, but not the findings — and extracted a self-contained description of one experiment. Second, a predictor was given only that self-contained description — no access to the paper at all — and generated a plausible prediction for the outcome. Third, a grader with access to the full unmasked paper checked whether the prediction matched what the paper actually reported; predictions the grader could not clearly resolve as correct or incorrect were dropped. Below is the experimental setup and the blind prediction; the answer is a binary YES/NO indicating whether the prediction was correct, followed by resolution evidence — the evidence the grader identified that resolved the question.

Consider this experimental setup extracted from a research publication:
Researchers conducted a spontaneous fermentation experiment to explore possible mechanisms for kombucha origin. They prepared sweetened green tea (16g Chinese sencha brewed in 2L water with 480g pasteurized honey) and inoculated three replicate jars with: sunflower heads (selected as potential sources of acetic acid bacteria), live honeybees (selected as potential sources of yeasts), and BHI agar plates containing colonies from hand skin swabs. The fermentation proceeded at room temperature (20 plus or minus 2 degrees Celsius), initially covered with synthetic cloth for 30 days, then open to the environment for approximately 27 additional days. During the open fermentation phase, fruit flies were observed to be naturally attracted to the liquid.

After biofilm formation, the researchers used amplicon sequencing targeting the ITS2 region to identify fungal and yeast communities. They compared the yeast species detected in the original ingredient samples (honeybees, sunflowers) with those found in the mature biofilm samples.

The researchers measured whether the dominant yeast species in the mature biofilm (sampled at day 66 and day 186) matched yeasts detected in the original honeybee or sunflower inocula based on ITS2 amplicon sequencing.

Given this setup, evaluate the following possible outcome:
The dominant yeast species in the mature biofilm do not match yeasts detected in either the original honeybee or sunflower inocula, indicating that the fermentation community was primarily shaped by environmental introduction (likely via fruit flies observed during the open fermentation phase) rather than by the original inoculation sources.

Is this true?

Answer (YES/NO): YES